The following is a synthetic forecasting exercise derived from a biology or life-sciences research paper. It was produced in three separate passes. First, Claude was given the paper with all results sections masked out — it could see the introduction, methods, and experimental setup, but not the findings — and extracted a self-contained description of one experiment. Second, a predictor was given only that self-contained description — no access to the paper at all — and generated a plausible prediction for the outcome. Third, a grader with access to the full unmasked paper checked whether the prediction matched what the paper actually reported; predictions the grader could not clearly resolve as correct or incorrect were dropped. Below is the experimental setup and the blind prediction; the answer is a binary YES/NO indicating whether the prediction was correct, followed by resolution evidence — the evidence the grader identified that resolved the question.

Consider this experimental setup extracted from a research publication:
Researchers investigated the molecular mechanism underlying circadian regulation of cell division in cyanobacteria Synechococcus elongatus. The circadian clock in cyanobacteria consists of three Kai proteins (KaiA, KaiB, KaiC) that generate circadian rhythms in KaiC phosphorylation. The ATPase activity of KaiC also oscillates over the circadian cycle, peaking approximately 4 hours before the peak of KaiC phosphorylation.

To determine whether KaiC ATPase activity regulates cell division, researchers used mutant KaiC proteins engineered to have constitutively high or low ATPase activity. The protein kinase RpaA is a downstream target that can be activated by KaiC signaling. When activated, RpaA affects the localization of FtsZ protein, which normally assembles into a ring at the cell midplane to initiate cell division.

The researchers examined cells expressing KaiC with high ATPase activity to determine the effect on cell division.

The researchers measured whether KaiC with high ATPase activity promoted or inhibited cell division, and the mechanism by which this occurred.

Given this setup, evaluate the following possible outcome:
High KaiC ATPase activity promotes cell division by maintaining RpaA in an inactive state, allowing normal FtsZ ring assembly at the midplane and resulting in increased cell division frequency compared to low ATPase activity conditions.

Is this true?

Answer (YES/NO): NO